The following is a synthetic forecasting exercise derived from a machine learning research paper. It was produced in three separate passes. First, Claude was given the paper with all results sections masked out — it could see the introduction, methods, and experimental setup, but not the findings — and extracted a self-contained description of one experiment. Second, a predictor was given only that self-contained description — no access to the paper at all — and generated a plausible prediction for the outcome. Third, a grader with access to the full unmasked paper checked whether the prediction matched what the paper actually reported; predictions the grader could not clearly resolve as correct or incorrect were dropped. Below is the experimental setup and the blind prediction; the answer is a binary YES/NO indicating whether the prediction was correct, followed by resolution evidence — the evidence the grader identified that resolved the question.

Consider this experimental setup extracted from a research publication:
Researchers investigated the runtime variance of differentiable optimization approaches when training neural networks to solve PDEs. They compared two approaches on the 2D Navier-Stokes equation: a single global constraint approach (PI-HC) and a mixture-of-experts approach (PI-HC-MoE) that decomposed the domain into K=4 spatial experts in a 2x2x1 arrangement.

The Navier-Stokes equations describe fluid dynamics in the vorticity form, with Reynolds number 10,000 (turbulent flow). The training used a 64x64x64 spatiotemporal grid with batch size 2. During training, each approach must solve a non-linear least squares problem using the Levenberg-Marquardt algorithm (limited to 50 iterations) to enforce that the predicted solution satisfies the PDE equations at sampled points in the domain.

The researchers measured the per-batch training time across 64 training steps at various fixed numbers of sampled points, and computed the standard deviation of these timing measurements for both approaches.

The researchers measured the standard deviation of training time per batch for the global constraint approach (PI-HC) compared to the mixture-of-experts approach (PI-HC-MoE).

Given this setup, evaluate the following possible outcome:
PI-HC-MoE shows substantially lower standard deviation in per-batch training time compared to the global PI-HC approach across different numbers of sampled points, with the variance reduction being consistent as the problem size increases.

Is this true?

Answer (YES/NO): YES